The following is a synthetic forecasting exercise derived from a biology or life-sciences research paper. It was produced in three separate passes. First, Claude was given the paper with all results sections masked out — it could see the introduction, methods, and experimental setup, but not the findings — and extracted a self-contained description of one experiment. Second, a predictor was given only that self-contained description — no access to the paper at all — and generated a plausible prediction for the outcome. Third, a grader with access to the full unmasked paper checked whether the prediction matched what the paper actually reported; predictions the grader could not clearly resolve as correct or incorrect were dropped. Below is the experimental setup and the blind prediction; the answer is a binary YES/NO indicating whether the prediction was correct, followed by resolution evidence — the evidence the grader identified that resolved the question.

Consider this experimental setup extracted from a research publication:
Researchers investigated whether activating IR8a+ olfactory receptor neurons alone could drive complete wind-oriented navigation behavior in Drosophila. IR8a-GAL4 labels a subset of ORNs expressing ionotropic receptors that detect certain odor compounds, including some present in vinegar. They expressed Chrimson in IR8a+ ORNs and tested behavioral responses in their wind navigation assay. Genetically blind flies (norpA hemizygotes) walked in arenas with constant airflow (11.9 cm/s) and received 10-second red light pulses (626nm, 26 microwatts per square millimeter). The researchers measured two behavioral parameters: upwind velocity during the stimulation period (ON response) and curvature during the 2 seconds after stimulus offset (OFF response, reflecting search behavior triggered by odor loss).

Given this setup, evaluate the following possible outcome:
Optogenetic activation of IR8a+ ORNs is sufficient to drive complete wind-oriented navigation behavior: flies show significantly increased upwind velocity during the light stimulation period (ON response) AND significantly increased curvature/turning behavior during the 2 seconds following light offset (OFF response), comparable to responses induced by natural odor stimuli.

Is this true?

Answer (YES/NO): NO